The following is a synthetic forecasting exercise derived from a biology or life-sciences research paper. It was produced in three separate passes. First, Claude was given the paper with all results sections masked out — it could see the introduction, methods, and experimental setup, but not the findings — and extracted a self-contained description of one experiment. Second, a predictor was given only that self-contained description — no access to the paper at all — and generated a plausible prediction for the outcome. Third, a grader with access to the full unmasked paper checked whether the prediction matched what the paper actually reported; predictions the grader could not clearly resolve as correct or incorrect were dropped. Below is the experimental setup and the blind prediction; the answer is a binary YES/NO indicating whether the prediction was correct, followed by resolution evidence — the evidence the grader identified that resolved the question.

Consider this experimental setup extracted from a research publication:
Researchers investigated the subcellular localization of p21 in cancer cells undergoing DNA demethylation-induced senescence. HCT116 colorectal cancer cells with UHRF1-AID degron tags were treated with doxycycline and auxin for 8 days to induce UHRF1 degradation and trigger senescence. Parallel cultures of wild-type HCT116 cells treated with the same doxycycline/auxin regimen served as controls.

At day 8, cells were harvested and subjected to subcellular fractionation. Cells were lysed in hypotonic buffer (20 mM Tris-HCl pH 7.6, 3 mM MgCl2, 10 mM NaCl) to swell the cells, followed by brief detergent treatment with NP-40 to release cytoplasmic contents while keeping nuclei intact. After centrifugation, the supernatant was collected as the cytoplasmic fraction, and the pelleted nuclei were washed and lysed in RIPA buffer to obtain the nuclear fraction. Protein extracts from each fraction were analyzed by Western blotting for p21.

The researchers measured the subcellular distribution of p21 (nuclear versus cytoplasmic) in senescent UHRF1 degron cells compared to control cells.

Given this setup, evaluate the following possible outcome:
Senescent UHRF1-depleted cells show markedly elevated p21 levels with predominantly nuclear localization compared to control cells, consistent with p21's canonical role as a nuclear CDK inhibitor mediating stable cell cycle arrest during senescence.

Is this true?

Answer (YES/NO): NO